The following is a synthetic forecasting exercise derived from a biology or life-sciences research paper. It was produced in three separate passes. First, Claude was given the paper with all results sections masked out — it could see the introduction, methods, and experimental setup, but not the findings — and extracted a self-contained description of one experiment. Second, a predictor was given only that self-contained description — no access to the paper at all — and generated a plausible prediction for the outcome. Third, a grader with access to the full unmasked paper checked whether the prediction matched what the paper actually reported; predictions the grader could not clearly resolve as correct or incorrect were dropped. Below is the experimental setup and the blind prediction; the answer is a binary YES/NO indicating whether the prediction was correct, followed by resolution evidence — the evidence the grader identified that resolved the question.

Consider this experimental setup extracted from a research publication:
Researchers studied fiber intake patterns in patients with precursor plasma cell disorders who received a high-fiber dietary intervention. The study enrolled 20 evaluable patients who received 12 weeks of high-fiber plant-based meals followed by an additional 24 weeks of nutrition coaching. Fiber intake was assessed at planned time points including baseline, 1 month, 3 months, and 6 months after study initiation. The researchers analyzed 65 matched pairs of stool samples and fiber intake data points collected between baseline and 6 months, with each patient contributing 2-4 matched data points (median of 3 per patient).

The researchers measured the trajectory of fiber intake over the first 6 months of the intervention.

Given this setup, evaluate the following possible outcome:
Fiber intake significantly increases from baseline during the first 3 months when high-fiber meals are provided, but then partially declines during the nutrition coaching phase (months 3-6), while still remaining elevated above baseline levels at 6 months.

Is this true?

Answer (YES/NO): NO